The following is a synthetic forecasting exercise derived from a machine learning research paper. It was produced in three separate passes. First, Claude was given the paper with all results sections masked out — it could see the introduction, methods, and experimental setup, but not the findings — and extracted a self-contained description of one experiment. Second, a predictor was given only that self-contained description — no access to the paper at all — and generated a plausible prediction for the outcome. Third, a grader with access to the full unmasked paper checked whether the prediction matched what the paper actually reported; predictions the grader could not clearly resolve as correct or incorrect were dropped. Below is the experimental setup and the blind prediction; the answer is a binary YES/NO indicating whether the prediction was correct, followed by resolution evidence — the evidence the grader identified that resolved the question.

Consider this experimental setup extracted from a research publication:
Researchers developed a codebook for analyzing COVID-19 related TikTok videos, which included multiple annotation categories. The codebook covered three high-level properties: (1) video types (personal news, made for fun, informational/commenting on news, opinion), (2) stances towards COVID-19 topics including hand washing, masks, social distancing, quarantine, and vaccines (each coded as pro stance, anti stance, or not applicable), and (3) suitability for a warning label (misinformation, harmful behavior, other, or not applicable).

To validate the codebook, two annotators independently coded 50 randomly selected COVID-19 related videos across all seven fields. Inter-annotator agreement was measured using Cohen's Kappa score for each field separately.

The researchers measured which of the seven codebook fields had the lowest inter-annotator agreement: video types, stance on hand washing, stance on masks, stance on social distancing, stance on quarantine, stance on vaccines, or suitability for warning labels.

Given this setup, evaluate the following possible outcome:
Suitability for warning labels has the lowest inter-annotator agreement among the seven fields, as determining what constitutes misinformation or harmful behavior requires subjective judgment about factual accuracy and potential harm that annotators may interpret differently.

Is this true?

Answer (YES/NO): YES